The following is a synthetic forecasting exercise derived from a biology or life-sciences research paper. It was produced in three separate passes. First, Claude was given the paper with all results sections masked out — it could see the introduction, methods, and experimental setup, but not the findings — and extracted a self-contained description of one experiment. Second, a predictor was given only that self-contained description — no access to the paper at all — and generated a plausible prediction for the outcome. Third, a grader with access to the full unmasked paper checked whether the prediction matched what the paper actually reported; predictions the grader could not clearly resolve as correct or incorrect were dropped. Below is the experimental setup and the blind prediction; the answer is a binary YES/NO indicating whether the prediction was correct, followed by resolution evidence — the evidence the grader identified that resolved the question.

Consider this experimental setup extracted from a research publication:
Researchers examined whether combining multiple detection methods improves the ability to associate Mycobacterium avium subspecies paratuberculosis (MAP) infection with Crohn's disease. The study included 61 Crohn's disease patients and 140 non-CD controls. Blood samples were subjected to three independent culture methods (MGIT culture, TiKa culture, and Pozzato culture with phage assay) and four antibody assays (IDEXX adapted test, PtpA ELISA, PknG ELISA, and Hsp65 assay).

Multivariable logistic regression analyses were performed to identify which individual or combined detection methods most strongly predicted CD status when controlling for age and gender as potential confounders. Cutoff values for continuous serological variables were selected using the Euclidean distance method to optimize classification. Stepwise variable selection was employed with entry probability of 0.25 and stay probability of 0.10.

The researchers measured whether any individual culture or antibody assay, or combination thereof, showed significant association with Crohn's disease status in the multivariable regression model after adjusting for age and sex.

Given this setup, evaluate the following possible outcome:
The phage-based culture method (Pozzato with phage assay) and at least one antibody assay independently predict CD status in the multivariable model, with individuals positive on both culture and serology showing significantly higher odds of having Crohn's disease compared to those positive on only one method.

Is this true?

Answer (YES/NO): NO